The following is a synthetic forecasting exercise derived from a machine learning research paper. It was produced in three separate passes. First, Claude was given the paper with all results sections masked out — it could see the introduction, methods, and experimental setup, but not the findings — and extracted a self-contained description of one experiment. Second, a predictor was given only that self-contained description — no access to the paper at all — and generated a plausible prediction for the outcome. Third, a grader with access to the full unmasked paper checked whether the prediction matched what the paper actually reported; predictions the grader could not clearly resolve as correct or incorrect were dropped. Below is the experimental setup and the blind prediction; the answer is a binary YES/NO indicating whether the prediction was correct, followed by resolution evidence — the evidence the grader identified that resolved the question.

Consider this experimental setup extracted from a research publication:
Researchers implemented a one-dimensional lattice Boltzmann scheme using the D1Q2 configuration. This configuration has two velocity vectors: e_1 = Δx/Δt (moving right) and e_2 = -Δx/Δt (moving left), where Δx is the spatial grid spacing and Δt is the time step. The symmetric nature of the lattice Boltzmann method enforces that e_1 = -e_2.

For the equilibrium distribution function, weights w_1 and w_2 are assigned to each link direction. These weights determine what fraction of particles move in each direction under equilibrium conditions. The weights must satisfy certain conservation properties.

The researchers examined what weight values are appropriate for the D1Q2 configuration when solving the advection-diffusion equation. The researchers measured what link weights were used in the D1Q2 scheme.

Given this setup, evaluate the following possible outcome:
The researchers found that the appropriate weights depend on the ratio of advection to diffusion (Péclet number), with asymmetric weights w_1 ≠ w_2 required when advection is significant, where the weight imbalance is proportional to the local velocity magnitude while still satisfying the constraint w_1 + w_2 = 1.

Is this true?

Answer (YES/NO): NO